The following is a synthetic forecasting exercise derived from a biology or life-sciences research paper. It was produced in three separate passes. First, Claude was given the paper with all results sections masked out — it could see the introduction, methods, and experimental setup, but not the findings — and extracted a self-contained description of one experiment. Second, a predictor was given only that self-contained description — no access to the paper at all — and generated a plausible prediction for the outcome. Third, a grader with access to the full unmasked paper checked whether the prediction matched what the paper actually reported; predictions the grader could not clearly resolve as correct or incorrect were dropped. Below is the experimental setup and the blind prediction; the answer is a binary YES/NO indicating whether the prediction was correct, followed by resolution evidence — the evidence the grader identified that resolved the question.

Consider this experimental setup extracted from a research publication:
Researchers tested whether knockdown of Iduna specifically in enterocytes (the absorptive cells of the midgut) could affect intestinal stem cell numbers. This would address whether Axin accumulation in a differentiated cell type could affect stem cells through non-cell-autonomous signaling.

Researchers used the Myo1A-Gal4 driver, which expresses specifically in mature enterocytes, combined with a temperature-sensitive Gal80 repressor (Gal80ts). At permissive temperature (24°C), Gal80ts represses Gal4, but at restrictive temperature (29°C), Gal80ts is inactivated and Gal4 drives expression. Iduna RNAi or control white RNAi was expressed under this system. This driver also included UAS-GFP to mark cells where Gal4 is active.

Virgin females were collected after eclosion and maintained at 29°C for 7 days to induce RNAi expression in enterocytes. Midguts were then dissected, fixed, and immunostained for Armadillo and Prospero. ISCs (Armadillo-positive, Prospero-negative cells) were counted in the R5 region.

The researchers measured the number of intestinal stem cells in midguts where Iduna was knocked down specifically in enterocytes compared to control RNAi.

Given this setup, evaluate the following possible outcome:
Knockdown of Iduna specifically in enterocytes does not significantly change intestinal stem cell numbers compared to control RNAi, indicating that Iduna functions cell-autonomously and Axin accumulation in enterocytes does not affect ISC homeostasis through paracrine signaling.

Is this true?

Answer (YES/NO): NO